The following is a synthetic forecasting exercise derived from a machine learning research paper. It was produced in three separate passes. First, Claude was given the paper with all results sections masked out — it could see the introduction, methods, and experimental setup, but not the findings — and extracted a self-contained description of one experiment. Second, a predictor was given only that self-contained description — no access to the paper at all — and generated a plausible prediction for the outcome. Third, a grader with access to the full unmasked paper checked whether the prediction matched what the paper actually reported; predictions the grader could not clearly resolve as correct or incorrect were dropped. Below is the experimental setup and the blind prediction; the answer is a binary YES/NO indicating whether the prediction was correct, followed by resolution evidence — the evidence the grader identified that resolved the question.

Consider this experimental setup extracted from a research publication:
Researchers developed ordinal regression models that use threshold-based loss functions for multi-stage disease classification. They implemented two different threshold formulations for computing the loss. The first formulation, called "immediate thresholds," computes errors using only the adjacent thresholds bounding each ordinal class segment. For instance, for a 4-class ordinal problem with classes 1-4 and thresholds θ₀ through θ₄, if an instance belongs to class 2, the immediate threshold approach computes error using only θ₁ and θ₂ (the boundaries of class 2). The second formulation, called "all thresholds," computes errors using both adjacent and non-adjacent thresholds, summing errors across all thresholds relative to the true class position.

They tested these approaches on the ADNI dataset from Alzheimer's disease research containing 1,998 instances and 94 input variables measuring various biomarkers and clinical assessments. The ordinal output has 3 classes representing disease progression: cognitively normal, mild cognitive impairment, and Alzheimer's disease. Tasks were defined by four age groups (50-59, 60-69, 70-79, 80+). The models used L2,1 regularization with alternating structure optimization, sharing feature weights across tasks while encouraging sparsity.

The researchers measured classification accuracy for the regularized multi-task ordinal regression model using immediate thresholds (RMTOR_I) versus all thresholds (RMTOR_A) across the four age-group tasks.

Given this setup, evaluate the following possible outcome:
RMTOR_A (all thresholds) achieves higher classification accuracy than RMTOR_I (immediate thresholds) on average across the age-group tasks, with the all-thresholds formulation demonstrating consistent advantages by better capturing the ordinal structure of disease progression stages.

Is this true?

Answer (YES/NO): NO